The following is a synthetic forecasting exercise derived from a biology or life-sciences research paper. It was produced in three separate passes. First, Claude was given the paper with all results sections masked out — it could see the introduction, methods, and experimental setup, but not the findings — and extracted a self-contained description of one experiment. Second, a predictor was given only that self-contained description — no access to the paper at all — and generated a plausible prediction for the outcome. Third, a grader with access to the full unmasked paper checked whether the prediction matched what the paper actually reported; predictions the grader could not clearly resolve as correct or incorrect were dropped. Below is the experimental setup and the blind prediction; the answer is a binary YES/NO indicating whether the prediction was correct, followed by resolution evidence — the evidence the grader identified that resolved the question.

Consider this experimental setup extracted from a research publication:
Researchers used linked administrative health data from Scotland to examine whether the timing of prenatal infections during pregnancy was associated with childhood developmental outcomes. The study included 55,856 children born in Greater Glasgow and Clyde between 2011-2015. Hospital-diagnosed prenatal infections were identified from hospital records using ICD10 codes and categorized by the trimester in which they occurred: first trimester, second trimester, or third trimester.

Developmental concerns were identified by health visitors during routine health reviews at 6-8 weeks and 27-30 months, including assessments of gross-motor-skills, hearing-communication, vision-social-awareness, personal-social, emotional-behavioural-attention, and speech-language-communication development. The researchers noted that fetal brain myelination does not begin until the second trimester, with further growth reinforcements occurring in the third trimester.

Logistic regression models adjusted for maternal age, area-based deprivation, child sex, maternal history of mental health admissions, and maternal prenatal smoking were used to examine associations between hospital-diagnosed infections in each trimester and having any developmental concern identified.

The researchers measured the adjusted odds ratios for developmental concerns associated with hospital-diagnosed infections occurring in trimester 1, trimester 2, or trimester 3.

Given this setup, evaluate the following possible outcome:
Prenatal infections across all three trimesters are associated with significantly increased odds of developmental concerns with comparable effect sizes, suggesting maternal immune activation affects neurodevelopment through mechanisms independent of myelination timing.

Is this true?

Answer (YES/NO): NO